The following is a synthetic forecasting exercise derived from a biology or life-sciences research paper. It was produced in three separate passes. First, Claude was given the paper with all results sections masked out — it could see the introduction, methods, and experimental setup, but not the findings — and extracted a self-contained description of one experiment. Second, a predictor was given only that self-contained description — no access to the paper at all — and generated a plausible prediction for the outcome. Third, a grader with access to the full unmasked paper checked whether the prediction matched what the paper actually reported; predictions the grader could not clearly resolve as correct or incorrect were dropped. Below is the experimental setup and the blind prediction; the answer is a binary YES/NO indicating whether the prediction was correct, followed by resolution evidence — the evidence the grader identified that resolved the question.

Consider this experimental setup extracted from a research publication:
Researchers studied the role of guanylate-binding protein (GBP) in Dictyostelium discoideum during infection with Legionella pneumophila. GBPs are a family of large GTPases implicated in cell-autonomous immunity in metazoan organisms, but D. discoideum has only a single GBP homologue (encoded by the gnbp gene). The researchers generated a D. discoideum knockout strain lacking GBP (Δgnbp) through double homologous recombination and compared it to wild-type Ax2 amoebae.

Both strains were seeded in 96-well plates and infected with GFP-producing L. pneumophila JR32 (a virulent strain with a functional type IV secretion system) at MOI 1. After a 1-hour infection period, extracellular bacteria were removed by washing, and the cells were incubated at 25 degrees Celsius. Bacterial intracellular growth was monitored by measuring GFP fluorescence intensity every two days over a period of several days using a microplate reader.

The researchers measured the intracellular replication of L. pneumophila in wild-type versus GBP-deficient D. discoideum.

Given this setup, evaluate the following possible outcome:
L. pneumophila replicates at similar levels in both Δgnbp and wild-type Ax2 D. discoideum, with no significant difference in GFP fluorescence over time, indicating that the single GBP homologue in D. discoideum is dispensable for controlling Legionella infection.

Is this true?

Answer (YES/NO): NO